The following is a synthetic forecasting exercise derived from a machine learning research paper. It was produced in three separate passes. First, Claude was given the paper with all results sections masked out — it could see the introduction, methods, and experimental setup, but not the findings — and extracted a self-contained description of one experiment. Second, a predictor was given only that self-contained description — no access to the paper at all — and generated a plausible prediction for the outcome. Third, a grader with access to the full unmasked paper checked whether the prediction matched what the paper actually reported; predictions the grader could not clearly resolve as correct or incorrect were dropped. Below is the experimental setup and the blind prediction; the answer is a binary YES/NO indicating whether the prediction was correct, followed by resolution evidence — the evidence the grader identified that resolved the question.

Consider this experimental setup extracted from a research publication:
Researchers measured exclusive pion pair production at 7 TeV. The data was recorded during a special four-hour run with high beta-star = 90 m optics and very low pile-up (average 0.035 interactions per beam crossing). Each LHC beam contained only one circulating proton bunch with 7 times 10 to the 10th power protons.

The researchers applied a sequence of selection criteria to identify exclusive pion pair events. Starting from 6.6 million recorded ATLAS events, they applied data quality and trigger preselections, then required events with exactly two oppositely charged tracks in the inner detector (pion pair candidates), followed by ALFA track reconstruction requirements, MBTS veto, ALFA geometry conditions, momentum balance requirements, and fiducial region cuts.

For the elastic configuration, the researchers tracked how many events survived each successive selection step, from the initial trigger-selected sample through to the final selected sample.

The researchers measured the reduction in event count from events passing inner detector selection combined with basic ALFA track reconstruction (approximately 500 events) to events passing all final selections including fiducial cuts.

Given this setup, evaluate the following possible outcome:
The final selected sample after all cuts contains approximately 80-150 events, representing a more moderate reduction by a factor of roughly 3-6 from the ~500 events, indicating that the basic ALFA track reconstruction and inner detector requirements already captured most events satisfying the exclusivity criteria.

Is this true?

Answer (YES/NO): NO